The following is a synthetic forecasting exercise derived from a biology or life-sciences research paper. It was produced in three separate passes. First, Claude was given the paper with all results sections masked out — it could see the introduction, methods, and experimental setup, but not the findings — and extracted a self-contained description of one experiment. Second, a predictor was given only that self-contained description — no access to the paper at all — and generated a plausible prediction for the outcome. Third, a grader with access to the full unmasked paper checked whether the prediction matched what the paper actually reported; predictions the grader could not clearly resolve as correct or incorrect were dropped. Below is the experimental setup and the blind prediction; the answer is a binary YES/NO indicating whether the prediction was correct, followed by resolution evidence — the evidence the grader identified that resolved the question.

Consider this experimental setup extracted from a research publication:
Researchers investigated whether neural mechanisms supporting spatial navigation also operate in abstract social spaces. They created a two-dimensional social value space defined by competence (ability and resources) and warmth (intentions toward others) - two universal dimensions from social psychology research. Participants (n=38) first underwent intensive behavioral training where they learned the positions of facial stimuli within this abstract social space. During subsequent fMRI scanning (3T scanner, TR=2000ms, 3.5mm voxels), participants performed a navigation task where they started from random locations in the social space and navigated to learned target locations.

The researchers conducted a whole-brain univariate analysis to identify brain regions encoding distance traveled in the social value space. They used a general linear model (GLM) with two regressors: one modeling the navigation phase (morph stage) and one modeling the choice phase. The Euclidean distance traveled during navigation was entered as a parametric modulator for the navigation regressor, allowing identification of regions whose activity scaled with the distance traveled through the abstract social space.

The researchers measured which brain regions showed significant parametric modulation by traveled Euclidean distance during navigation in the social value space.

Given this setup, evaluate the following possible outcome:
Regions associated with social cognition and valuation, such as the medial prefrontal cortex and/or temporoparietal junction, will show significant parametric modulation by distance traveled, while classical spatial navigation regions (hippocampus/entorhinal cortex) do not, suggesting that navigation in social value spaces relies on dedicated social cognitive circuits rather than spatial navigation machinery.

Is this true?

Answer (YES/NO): NO